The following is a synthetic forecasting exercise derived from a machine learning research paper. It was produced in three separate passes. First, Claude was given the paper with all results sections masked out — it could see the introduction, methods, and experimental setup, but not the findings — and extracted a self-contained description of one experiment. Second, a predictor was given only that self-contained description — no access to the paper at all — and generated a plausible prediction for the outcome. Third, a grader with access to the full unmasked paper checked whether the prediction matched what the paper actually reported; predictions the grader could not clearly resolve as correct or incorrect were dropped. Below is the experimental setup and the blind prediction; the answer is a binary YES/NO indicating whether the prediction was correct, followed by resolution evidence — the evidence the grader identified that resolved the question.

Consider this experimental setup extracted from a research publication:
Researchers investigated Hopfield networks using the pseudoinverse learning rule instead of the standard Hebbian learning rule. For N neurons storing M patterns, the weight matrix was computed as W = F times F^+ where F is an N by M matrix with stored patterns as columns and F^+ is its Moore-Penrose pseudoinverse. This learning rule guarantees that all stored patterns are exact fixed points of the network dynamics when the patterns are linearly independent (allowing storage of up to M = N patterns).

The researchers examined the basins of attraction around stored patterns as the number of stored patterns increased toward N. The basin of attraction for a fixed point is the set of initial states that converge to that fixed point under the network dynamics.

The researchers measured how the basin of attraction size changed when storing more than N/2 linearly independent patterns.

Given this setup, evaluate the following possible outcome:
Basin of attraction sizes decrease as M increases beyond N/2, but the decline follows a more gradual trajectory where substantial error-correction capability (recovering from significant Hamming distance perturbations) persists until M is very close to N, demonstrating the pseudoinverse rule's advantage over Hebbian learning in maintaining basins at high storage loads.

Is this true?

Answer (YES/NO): NO